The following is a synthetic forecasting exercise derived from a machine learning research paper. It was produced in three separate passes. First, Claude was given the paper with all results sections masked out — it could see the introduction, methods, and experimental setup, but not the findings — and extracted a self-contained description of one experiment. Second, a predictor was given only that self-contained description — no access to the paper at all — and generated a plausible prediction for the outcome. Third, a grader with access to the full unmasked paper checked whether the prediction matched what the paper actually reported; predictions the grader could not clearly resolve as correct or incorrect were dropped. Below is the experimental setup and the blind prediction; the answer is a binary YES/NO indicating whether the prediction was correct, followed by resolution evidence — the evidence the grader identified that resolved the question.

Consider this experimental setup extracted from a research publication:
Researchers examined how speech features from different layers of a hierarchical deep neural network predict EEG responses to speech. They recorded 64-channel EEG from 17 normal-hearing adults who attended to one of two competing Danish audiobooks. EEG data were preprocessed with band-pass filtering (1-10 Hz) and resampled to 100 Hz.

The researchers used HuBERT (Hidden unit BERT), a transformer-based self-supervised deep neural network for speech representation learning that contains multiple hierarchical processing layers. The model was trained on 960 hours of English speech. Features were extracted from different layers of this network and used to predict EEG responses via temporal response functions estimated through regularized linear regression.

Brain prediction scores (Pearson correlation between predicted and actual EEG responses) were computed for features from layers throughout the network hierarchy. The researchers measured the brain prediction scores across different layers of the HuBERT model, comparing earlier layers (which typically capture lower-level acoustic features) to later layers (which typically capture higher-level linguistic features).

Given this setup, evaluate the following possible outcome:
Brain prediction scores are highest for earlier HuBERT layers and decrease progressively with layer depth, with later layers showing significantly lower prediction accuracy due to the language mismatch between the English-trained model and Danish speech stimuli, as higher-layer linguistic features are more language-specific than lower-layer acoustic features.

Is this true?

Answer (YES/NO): NO